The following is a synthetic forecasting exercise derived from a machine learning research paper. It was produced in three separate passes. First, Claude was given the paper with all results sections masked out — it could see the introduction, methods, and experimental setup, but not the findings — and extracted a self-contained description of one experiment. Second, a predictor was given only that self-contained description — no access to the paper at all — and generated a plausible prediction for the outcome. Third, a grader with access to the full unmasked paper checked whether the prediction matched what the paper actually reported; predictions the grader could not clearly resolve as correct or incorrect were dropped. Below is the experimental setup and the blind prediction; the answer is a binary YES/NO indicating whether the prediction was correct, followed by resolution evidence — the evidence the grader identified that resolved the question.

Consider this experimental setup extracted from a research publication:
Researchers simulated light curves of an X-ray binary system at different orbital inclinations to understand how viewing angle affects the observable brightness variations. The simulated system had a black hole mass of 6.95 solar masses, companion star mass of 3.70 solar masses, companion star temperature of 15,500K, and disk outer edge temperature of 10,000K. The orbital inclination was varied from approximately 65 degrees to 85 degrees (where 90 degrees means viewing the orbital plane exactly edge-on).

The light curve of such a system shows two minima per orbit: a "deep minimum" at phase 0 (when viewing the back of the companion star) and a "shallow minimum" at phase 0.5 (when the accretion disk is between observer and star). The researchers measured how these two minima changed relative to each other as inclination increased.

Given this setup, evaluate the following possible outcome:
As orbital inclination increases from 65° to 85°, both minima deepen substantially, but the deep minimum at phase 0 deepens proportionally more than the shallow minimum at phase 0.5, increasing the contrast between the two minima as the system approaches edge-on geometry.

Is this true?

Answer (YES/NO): YES